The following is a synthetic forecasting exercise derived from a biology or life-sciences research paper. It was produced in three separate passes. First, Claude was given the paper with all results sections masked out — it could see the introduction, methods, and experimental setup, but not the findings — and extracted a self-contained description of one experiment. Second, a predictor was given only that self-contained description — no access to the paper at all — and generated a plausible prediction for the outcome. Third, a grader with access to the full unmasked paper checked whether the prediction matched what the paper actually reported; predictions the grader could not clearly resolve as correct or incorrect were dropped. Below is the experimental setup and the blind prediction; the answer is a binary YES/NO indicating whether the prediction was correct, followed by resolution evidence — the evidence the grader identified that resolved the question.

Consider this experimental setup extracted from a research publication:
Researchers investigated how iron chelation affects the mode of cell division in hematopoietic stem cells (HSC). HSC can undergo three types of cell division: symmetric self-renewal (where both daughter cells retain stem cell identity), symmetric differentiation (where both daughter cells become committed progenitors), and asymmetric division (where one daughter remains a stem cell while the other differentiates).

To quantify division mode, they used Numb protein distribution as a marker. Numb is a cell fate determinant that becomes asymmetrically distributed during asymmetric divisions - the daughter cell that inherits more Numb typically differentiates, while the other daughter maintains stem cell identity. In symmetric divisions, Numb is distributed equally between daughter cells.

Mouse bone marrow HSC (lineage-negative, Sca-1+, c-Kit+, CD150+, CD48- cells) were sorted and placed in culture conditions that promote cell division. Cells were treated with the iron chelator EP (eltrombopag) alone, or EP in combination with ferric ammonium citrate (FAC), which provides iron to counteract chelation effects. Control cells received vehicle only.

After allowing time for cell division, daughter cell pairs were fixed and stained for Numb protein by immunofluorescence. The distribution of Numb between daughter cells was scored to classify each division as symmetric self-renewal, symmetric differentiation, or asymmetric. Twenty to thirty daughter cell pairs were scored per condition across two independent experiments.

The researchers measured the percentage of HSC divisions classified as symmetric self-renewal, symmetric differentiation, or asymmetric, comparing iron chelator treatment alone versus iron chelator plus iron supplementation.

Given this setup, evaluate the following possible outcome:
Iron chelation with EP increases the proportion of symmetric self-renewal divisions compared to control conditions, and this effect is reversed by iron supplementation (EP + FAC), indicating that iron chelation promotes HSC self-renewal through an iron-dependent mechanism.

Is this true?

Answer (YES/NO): NO